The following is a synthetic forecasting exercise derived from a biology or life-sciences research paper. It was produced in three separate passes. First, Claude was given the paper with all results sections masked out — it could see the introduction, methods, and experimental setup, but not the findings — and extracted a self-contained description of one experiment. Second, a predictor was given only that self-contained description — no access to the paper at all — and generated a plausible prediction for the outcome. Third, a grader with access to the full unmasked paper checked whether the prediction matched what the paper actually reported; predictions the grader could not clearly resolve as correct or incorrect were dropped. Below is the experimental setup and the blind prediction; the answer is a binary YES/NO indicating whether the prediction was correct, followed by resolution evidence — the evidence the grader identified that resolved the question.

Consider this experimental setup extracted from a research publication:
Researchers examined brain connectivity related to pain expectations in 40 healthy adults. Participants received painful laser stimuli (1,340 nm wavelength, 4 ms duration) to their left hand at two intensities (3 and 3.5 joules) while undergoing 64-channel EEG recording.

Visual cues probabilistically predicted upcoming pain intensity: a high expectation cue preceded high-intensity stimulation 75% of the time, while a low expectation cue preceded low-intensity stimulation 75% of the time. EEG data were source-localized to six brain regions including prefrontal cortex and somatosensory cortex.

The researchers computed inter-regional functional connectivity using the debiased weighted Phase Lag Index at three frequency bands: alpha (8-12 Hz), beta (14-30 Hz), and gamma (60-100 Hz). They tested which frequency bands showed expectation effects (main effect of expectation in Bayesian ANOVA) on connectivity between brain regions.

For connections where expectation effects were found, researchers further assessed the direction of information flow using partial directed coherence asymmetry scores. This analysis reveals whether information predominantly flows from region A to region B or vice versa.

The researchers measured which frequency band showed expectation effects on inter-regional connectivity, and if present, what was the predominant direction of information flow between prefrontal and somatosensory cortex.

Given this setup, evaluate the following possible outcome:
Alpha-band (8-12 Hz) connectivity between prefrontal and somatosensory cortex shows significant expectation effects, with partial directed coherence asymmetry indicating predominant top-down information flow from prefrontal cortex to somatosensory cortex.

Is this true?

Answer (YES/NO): YES